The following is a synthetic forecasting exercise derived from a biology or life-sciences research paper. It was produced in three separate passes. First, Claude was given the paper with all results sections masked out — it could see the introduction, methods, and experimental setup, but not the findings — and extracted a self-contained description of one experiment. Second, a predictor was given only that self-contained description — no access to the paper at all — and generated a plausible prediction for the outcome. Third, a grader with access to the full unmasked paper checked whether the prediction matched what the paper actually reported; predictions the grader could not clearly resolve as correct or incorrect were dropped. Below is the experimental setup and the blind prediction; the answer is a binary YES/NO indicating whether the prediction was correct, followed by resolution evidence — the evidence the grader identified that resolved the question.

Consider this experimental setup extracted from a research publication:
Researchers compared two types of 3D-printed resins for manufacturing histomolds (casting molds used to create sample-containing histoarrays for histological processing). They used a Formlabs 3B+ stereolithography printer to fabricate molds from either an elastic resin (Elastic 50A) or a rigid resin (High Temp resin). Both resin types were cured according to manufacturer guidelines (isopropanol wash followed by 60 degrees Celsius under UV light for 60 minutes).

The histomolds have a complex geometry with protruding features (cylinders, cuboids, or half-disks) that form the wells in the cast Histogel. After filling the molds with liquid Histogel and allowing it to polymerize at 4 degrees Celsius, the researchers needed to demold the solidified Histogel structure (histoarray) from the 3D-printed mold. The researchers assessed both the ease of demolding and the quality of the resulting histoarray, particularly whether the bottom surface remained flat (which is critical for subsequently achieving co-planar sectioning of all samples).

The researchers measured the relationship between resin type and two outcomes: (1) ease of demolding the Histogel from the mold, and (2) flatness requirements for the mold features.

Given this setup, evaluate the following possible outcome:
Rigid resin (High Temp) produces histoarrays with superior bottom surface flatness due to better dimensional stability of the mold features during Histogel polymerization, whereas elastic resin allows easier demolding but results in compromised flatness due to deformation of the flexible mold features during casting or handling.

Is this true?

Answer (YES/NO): YES